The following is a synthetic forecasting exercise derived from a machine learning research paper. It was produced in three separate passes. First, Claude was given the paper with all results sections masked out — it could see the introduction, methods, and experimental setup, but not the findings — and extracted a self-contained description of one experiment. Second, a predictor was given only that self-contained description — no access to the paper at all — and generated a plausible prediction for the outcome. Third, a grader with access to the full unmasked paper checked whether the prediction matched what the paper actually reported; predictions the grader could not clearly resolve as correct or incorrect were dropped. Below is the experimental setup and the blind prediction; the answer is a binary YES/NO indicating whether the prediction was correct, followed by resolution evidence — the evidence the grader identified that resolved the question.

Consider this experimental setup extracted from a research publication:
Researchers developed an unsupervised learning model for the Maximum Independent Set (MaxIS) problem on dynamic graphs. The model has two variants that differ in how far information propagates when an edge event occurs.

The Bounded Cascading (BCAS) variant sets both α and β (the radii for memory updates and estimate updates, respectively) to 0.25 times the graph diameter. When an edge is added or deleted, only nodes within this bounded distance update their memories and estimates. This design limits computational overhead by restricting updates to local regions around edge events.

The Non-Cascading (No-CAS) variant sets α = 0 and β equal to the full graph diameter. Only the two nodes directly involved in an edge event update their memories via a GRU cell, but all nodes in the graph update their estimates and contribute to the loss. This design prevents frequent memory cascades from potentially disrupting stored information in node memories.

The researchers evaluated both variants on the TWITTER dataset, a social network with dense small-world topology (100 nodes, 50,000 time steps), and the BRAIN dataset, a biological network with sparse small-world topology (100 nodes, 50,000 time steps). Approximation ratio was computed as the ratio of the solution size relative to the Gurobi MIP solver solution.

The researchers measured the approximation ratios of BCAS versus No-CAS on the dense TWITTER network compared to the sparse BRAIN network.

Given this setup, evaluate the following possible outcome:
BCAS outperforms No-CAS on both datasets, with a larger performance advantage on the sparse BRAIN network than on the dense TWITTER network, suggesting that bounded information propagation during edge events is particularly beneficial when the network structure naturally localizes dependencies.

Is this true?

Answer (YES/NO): NO